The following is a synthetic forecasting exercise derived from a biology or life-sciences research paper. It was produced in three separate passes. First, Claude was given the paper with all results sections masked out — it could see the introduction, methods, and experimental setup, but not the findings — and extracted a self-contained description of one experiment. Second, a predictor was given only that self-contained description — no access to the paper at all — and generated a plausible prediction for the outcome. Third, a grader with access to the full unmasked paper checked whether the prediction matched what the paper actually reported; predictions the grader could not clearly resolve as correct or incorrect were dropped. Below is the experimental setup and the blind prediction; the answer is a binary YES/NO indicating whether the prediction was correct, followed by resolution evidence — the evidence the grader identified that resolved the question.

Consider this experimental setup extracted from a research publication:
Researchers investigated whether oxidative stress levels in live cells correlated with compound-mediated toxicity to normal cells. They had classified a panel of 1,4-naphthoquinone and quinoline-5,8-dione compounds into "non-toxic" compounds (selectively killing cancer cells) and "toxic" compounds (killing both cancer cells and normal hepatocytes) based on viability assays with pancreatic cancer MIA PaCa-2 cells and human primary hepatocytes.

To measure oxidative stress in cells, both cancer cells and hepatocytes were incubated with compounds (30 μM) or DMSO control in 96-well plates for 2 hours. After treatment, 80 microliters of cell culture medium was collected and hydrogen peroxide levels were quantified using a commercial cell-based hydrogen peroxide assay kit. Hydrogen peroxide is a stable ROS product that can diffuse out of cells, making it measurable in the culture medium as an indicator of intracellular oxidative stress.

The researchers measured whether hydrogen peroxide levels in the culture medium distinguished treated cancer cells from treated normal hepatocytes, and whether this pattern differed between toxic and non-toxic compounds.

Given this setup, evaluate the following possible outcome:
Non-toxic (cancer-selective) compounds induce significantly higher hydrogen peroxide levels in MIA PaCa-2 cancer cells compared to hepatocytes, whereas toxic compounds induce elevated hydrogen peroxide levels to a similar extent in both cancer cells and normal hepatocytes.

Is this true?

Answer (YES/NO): NO